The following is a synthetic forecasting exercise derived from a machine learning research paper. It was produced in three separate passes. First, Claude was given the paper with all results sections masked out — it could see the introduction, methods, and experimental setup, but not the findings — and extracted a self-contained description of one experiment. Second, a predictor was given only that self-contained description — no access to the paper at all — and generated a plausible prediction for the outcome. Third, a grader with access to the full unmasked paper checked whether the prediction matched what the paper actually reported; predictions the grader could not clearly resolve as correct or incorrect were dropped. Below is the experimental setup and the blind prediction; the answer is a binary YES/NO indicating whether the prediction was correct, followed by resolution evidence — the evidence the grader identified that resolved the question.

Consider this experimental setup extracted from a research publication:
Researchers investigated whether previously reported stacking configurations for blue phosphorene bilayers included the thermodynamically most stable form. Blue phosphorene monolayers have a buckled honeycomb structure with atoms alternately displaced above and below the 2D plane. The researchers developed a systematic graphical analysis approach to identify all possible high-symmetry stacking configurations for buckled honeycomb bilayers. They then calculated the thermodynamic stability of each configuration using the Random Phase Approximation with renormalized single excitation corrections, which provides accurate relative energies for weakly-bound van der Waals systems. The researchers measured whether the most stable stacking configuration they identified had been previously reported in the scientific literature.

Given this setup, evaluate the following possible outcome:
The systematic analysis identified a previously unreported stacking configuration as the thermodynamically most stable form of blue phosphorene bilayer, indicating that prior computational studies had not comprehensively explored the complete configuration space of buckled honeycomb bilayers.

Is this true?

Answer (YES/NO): YES